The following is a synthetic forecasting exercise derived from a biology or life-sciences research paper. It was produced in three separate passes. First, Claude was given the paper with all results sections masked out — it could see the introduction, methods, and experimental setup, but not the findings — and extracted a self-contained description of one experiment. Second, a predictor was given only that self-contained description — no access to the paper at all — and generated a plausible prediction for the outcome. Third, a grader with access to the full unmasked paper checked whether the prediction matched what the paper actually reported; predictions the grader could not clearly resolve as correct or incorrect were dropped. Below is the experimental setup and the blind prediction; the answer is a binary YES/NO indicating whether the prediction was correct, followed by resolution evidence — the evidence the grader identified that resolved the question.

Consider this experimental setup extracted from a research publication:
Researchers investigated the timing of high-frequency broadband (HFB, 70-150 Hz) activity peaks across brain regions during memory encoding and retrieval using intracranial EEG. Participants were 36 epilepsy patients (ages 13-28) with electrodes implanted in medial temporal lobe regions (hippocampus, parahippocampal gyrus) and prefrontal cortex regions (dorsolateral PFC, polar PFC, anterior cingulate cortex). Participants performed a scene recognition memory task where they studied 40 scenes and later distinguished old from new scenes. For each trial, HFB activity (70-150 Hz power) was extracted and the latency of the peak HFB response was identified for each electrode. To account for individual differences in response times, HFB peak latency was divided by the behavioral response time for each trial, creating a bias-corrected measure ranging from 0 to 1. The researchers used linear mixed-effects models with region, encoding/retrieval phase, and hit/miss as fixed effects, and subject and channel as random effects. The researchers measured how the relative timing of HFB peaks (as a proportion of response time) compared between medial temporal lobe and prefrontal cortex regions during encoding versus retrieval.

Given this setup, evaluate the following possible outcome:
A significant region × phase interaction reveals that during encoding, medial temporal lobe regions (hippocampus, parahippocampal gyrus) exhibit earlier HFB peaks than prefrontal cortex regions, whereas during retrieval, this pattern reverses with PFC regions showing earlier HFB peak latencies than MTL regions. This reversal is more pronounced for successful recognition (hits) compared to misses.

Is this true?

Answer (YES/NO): NO